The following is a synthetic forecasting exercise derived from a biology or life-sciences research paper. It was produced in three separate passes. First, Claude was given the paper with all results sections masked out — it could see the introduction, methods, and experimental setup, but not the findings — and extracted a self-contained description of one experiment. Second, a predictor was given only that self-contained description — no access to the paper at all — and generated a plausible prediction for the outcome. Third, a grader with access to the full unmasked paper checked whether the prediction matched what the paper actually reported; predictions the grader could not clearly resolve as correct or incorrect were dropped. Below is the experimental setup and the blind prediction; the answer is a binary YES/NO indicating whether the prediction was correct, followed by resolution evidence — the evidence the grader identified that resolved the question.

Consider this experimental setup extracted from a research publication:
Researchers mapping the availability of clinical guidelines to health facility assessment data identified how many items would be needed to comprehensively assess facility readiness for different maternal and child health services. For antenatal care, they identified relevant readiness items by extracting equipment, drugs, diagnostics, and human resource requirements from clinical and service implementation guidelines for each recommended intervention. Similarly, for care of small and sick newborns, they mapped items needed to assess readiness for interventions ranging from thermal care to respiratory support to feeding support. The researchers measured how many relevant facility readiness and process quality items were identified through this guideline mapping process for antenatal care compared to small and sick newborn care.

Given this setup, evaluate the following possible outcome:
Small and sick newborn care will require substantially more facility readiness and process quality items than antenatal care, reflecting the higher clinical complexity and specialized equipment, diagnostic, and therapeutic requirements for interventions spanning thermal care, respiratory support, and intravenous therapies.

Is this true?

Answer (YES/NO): YES